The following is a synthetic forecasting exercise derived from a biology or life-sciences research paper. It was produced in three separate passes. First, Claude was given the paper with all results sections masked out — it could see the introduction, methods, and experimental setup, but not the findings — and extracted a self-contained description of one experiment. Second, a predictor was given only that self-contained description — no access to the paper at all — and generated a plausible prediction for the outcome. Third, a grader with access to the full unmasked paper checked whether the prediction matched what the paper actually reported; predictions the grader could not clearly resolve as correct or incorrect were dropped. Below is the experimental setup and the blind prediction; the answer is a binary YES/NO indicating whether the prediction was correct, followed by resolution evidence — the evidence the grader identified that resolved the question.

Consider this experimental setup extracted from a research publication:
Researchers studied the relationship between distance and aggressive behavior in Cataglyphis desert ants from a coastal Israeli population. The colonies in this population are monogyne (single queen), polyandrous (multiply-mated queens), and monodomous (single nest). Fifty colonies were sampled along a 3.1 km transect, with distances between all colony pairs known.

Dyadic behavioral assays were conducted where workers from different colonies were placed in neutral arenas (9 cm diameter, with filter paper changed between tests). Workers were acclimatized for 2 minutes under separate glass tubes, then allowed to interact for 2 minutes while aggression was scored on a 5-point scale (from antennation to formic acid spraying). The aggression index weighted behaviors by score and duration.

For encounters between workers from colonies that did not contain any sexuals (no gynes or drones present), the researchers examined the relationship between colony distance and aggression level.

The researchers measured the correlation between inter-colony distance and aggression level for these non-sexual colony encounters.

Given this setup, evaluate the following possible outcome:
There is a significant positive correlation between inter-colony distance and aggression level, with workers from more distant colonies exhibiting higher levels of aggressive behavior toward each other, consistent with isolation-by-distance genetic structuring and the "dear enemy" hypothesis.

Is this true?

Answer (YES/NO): NO